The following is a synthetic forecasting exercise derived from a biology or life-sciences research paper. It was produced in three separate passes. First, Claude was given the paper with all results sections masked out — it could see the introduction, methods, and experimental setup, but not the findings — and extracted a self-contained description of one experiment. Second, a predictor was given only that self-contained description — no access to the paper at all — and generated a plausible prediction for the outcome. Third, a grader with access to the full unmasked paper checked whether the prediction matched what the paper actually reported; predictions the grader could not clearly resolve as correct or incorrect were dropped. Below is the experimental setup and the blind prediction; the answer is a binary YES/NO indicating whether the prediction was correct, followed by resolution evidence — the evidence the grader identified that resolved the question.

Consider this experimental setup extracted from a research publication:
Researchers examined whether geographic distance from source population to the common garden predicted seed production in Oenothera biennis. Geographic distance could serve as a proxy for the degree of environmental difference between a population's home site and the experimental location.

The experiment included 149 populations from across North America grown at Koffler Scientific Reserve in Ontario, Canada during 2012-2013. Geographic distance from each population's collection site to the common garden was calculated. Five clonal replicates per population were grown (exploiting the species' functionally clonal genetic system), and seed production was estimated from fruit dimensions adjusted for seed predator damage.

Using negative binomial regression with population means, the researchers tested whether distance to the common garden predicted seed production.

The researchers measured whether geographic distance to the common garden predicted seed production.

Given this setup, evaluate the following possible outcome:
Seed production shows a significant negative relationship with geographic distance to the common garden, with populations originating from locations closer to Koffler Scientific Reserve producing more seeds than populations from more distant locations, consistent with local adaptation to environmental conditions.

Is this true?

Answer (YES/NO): NO